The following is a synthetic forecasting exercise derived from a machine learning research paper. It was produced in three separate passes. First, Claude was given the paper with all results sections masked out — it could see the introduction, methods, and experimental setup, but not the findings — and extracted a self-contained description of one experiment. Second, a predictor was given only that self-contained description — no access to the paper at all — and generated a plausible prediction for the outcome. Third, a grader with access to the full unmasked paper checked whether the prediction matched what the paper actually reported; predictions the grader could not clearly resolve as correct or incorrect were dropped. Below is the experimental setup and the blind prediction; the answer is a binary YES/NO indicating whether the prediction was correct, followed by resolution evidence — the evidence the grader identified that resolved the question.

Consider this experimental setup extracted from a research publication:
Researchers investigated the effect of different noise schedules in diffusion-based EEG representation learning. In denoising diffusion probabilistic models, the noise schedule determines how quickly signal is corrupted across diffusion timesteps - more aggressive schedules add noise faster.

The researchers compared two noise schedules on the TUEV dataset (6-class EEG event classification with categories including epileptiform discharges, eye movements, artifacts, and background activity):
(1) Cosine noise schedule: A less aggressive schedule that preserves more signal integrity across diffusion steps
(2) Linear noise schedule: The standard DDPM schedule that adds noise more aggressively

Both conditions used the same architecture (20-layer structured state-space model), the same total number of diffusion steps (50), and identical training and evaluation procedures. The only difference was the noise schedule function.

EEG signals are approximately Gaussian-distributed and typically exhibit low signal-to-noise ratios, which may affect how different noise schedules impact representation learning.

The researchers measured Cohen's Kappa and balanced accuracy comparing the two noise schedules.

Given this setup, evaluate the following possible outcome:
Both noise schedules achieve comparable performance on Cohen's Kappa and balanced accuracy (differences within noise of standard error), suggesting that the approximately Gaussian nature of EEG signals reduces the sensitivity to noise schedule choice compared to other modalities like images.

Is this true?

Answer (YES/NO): NO